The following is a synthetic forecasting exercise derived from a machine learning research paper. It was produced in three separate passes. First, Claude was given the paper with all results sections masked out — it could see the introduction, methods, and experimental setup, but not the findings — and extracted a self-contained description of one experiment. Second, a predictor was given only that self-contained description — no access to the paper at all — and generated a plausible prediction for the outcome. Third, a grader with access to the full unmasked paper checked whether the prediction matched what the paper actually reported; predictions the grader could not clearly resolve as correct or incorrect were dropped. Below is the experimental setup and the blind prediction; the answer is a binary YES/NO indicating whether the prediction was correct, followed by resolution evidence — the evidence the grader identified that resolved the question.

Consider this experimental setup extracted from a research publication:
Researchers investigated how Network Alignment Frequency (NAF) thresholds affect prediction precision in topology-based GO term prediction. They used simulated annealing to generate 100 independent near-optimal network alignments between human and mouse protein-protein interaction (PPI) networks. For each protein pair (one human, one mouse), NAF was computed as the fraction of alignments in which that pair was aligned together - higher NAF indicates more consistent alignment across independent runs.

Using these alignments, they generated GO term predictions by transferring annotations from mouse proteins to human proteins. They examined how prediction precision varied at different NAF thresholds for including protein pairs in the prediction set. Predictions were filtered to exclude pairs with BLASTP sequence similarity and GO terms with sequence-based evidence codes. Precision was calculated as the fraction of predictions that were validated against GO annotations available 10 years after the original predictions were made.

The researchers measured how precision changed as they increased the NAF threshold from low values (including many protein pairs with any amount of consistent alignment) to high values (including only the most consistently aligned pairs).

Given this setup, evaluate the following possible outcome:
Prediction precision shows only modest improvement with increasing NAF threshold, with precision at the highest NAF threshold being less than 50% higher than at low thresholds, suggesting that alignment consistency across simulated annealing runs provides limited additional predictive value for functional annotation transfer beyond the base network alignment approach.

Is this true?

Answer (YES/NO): NO